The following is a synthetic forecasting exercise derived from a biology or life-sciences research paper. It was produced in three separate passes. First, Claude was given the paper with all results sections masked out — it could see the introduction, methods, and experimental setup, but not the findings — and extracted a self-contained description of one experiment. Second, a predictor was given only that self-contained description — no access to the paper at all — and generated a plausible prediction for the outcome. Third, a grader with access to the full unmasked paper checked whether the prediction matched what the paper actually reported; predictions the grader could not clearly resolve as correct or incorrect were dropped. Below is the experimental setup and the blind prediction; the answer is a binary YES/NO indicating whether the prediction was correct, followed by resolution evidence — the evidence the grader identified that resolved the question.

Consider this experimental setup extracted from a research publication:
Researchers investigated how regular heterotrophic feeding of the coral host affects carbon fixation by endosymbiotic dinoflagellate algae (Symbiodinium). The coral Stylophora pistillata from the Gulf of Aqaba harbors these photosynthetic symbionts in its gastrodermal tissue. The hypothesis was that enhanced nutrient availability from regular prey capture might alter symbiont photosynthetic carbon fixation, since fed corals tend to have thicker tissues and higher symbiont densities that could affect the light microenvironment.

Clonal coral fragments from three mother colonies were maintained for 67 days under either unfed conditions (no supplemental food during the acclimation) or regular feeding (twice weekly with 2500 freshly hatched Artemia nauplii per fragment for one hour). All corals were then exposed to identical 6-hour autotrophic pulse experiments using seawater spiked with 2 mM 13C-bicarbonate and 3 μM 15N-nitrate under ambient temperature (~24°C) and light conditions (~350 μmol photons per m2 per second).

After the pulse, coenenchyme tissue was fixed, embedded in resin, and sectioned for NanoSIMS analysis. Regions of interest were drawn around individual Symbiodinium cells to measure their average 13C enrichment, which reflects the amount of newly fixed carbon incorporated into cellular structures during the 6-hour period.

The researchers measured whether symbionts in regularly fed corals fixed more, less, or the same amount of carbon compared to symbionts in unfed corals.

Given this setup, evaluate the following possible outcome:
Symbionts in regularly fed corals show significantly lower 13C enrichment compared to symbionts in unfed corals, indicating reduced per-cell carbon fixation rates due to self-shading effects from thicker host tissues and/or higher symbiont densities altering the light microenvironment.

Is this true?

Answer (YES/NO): NO